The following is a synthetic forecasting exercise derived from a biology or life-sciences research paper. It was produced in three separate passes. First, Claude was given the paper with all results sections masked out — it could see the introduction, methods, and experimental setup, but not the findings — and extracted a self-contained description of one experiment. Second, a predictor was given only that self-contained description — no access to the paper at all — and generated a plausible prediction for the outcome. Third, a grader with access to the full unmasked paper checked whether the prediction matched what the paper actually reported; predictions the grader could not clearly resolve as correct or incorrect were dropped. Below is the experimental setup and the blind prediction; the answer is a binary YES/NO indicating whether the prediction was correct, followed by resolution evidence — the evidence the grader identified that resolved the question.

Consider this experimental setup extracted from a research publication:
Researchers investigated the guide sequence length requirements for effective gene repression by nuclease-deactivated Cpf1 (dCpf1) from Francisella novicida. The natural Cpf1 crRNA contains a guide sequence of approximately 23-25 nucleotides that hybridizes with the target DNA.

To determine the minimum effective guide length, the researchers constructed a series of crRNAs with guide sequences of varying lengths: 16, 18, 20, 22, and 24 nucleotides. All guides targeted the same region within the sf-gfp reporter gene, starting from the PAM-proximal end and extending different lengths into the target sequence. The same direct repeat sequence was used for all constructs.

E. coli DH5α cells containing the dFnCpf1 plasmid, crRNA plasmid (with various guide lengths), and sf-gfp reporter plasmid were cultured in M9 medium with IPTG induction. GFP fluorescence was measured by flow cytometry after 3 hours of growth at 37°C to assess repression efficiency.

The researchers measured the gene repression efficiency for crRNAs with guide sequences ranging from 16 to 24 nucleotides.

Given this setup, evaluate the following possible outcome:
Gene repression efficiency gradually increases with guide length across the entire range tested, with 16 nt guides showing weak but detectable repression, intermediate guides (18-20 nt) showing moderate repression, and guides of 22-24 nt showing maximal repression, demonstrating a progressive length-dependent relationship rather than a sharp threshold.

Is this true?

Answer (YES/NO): NO